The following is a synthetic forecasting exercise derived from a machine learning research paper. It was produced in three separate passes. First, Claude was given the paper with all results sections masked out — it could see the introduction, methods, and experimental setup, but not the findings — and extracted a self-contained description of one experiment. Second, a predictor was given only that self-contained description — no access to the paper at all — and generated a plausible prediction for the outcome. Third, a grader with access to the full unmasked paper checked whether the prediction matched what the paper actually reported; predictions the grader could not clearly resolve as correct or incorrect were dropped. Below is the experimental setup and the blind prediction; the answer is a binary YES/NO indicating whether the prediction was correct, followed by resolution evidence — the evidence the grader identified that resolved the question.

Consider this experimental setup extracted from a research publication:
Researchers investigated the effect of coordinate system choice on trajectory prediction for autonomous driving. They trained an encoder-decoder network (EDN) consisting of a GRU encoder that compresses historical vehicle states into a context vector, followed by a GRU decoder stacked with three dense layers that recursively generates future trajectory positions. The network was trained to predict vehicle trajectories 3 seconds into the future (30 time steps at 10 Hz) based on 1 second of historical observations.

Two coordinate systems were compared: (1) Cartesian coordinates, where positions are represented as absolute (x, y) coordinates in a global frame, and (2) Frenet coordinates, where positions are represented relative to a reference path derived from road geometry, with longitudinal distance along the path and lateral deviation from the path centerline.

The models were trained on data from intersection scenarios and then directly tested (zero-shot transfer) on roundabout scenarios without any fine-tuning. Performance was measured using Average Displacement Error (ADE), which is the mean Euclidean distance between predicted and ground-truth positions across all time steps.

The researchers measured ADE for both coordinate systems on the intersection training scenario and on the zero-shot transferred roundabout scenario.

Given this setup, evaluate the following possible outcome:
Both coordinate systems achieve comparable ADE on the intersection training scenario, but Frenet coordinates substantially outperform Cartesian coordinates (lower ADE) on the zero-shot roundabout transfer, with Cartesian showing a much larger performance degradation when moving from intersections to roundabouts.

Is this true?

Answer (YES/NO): NO